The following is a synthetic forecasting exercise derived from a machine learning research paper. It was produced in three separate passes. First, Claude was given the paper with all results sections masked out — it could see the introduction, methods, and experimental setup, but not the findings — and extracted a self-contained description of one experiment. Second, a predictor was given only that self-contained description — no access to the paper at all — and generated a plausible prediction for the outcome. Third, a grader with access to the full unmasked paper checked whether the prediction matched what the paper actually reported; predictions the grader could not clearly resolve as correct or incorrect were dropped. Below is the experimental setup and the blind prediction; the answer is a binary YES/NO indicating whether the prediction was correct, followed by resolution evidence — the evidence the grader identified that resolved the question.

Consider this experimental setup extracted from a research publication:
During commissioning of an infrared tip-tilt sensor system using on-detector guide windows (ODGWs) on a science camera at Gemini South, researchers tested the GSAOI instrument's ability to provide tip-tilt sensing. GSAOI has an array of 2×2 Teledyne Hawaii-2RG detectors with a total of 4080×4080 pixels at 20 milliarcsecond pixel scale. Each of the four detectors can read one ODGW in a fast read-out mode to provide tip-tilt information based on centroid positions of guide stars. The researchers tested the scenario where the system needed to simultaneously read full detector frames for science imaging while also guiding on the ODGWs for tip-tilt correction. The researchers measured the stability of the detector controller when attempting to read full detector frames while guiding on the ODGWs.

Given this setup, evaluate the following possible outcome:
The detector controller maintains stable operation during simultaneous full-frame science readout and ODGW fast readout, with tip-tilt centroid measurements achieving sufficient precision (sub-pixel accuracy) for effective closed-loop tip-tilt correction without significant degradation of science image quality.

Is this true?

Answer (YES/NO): NO